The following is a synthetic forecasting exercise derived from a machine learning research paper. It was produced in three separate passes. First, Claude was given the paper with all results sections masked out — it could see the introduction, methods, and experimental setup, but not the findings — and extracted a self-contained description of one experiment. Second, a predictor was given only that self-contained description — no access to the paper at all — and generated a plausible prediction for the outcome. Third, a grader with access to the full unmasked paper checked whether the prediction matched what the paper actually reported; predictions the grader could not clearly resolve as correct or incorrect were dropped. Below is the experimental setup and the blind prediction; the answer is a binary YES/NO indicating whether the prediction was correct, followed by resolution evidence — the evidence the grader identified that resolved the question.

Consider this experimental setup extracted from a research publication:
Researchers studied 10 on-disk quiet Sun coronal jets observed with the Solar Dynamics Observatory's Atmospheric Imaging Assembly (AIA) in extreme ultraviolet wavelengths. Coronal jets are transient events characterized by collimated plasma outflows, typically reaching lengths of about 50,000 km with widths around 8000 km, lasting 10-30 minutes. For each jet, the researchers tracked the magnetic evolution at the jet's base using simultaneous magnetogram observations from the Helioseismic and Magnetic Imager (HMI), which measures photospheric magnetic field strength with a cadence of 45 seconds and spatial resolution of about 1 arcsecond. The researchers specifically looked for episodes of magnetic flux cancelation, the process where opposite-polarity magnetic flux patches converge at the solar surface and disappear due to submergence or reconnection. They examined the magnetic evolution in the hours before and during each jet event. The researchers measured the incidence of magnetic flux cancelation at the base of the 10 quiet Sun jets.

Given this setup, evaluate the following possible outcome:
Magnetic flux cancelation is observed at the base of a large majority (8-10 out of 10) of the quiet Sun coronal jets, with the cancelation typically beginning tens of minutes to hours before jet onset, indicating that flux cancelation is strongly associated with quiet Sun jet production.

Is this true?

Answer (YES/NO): YES